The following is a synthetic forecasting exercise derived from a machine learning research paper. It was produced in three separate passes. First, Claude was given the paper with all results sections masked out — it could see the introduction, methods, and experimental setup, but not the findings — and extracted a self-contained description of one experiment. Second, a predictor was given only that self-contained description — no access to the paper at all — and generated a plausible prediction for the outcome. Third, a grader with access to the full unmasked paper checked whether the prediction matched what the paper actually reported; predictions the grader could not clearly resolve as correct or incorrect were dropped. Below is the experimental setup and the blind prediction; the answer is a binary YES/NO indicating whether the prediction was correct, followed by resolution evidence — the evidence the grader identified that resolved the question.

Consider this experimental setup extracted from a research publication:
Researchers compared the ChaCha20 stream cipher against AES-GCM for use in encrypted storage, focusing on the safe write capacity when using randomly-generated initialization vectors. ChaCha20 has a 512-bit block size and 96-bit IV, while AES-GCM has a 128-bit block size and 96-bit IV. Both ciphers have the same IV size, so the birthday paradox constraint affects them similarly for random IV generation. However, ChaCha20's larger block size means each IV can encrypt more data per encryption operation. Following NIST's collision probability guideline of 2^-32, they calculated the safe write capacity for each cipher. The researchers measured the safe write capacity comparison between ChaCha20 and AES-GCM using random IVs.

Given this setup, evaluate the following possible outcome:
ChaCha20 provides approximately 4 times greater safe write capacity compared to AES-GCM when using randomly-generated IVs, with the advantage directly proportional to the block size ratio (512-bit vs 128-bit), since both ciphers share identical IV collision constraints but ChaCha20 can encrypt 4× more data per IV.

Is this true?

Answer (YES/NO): YES